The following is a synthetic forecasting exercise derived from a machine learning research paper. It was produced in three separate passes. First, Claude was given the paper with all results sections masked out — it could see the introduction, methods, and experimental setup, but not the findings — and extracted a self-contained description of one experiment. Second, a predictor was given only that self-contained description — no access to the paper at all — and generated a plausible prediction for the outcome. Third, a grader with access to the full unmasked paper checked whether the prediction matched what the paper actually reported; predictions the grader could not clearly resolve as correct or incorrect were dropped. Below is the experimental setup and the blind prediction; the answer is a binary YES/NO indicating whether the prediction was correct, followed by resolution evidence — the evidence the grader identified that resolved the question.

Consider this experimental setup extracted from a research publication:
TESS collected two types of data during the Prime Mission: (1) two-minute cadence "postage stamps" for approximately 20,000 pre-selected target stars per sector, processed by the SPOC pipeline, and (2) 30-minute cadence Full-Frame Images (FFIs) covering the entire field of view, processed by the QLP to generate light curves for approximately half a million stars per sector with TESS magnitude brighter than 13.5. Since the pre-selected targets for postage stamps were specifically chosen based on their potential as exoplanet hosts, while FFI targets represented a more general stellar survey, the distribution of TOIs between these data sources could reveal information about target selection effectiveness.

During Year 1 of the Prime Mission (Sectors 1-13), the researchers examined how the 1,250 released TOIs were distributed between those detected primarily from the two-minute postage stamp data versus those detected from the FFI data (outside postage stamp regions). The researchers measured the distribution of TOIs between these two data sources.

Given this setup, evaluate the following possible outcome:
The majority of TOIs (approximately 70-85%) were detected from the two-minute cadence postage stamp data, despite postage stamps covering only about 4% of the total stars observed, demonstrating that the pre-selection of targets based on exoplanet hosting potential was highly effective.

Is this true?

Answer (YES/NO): NO